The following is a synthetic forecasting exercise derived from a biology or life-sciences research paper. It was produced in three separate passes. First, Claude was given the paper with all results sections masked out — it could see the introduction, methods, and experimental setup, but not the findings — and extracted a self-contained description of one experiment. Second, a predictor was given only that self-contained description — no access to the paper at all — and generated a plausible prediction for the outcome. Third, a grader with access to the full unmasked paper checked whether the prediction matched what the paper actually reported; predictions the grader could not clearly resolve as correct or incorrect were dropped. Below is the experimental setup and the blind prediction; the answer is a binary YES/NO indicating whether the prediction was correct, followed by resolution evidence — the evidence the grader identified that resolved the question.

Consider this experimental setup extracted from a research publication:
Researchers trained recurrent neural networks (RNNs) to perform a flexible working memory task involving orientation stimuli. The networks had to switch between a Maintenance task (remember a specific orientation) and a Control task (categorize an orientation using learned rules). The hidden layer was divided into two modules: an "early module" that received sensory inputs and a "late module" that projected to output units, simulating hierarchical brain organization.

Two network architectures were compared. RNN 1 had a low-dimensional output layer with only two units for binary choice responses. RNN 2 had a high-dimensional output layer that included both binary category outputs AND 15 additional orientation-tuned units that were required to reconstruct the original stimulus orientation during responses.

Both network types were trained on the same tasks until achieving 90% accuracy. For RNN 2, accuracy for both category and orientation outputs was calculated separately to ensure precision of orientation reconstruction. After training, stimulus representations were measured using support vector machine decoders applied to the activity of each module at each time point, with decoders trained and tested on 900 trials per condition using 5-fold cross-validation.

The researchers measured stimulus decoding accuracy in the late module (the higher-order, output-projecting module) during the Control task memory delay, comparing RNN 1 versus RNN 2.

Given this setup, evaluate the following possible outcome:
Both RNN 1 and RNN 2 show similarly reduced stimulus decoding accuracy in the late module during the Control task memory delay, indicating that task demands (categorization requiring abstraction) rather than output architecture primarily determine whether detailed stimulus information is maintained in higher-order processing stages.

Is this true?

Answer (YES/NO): NO